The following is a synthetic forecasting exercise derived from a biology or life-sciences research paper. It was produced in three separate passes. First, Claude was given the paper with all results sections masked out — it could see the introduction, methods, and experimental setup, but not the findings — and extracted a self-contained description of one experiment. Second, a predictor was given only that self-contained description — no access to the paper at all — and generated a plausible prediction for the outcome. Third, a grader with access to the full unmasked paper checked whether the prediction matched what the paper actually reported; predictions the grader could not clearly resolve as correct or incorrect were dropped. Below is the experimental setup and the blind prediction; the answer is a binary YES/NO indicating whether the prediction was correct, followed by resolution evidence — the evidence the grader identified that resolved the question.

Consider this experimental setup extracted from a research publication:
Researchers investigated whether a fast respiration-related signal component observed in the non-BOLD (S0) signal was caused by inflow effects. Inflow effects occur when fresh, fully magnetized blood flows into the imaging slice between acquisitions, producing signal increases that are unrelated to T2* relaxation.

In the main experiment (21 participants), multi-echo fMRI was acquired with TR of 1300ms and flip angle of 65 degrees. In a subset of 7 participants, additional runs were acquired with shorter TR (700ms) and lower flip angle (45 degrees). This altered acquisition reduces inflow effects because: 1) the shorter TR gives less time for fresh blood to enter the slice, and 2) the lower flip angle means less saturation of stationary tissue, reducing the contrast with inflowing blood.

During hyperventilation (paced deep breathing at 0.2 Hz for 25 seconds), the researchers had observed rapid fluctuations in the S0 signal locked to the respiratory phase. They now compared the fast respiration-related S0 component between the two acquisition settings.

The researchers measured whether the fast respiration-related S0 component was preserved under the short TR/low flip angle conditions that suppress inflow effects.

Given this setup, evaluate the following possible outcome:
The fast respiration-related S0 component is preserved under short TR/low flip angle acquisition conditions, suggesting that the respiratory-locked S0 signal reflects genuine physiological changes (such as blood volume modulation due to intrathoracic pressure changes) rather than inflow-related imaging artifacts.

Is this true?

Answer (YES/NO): YES